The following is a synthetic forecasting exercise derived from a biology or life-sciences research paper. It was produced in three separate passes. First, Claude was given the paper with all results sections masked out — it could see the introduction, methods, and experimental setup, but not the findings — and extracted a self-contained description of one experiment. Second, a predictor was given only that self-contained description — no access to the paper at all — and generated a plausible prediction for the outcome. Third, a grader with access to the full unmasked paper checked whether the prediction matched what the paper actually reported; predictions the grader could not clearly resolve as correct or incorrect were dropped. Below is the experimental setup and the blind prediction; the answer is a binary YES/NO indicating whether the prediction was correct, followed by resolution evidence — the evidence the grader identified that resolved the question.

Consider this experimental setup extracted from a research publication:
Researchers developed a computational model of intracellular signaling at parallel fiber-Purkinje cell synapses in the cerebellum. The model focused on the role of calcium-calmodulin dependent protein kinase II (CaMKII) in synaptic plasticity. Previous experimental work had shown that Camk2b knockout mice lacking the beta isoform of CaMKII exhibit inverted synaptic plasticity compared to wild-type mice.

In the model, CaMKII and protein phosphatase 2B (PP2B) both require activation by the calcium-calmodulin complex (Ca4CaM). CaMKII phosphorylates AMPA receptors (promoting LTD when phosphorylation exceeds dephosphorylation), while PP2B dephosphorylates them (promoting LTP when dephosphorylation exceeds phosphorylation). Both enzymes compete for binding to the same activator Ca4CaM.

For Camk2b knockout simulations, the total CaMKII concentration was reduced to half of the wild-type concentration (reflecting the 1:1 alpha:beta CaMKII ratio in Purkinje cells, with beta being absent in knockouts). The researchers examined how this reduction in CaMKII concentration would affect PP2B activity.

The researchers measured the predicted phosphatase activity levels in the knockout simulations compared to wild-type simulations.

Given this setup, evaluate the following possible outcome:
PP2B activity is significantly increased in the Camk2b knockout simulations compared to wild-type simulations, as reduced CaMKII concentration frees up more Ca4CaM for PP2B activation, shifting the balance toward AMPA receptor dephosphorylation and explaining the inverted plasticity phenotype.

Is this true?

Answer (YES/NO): YES